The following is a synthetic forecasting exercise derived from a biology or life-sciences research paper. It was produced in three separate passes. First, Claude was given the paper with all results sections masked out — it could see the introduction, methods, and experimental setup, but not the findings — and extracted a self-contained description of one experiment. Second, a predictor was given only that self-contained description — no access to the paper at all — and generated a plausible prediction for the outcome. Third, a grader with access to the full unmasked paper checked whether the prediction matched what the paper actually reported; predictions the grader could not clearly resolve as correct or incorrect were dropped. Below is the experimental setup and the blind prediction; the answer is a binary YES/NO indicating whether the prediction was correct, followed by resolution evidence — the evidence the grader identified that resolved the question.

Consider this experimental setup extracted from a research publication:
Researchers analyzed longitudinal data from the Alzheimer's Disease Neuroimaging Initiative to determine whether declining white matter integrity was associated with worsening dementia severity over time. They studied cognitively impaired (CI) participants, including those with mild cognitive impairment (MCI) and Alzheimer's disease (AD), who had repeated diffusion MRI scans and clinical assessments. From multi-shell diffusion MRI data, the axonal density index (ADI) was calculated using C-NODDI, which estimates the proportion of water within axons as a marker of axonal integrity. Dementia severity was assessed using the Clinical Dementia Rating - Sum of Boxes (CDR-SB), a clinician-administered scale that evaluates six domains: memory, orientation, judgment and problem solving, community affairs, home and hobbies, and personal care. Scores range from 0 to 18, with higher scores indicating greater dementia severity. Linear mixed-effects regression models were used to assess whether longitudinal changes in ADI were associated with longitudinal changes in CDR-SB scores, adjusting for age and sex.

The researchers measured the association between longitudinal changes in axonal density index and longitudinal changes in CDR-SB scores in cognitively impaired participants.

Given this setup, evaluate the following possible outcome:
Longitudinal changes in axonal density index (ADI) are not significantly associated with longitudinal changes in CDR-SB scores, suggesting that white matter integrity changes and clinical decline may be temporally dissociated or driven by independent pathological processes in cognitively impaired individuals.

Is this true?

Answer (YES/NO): NO